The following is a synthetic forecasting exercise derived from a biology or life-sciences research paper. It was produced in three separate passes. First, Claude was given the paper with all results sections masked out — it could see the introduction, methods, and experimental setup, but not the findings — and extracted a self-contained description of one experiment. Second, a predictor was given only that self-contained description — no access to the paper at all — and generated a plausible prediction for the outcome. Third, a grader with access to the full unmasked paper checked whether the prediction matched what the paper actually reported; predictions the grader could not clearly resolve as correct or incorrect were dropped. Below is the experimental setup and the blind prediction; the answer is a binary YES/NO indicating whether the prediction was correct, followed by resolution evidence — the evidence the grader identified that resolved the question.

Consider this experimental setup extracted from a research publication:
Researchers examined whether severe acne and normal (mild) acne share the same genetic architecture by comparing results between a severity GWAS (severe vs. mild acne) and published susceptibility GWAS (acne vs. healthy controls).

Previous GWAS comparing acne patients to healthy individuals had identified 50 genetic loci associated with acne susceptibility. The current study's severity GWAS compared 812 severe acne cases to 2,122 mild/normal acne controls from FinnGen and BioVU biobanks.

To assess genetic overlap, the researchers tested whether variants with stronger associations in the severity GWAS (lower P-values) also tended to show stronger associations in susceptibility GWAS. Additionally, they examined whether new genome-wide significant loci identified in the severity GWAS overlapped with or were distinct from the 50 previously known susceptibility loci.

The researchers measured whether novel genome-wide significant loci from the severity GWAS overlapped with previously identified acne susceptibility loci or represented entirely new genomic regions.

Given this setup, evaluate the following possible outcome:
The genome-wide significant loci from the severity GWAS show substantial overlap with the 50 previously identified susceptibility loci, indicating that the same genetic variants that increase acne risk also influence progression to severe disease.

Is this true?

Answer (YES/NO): NO